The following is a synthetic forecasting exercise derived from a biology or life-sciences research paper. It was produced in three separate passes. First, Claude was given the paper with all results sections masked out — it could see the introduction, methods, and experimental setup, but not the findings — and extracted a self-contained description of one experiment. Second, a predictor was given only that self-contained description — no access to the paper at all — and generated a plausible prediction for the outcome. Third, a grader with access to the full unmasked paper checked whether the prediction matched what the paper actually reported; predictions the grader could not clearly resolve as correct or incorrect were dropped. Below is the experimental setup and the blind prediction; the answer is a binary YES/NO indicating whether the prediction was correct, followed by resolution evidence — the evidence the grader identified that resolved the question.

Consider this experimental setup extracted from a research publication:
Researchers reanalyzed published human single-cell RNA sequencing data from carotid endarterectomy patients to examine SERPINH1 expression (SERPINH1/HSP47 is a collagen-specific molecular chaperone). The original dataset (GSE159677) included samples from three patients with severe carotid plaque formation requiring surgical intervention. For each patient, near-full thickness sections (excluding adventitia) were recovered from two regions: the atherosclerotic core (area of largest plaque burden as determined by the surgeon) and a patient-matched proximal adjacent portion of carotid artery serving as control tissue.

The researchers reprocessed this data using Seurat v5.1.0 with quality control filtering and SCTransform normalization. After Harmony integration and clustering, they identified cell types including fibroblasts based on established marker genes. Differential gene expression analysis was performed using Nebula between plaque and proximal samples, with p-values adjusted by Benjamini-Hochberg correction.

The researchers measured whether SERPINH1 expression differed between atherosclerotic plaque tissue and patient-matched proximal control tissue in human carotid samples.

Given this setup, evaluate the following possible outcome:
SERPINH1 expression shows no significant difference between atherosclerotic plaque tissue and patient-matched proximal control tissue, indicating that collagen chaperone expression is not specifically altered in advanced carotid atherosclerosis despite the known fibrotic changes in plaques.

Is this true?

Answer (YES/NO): NO